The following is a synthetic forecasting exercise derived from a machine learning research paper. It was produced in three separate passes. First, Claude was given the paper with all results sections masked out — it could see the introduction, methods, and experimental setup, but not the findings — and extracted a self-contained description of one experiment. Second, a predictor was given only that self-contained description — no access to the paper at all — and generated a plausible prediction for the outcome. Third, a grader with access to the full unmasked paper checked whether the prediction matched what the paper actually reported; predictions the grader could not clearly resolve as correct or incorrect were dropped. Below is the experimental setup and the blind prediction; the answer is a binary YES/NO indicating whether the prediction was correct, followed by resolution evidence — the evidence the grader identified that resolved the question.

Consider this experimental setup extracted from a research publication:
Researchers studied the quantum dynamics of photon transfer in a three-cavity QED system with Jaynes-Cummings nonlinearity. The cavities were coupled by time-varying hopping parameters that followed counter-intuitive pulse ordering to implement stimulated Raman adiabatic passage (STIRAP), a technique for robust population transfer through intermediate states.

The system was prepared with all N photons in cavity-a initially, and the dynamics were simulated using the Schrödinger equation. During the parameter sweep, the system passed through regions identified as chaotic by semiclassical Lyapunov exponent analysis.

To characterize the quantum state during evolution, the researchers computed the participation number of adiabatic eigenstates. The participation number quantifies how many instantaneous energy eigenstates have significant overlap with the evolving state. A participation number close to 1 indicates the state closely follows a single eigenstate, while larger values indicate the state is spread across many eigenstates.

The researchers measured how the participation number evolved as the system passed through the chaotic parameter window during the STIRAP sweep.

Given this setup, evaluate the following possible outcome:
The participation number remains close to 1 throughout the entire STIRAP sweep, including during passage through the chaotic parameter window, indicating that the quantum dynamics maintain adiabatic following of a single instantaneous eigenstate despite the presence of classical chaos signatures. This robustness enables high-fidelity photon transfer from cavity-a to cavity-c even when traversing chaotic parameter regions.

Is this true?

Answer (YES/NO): NO